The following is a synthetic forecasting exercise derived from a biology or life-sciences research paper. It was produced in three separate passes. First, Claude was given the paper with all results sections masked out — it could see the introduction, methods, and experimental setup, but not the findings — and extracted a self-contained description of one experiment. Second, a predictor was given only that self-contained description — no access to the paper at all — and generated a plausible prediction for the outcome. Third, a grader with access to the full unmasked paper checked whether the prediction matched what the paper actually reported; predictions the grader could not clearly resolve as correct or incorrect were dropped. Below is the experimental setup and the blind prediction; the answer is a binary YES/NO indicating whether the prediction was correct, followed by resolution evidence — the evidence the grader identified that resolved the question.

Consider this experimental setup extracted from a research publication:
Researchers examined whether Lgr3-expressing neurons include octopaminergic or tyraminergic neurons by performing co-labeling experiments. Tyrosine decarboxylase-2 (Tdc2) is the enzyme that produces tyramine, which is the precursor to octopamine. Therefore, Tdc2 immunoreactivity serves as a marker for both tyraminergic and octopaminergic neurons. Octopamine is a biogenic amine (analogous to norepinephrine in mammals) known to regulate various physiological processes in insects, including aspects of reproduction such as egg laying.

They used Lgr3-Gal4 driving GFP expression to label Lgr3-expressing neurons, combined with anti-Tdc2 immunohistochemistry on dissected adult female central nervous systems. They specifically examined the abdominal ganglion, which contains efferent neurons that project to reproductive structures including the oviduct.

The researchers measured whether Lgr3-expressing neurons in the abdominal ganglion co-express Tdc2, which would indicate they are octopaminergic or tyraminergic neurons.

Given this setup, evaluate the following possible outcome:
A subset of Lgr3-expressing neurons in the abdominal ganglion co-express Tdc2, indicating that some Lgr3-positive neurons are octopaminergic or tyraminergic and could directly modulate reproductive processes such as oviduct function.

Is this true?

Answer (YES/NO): NO